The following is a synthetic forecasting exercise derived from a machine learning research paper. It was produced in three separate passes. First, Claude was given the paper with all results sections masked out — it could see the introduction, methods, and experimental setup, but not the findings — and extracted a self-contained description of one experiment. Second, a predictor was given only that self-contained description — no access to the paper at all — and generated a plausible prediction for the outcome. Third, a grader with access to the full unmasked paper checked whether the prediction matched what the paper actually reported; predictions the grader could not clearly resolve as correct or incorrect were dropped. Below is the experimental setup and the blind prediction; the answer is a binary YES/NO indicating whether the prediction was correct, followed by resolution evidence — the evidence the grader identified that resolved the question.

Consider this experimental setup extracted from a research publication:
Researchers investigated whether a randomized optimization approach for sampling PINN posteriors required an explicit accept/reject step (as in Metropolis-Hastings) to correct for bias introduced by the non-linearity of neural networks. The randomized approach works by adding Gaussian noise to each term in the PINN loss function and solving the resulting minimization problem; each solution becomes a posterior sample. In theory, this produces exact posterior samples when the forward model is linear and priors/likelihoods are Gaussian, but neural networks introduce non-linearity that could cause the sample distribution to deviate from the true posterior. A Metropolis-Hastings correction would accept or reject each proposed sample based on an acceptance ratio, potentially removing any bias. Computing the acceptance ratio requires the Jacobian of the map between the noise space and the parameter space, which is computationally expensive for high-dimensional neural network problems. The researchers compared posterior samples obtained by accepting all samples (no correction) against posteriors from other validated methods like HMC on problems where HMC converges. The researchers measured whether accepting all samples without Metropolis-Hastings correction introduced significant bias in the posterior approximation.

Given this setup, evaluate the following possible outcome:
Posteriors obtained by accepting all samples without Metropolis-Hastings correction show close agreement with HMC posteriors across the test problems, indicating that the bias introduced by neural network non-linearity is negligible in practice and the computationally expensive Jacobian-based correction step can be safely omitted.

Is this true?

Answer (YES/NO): YES